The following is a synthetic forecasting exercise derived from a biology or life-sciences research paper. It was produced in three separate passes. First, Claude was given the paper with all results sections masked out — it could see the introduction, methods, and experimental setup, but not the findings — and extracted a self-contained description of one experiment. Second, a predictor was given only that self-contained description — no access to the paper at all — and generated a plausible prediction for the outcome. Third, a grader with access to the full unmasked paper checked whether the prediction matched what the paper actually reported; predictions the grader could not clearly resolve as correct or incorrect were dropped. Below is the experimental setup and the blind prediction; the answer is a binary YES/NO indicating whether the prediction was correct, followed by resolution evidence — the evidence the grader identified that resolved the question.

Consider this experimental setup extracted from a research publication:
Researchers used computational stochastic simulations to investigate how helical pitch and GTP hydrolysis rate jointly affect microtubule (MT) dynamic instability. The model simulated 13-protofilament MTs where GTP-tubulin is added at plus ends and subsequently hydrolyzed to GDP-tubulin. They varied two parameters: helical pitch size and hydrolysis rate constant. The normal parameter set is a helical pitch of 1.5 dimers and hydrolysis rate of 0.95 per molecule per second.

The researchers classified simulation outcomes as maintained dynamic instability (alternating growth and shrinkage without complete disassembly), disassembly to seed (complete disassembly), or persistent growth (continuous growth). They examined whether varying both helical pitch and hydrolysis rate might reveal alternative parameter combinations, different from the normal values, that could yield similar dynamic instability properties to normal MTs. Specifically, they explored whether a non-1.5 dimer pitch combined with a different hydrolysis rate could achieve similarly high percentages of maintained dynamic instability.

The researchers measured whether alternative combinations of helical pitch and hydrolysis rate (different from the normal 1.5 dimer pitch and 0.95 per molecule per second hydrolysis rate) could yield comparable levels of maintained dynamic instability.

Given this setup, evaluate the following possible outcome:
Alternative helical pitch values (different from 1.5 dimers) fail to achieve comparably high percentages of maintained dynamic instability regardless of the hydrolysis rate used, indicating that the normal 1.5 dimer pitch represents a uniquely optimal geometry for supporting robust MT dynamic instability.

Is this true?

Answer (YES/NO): NO